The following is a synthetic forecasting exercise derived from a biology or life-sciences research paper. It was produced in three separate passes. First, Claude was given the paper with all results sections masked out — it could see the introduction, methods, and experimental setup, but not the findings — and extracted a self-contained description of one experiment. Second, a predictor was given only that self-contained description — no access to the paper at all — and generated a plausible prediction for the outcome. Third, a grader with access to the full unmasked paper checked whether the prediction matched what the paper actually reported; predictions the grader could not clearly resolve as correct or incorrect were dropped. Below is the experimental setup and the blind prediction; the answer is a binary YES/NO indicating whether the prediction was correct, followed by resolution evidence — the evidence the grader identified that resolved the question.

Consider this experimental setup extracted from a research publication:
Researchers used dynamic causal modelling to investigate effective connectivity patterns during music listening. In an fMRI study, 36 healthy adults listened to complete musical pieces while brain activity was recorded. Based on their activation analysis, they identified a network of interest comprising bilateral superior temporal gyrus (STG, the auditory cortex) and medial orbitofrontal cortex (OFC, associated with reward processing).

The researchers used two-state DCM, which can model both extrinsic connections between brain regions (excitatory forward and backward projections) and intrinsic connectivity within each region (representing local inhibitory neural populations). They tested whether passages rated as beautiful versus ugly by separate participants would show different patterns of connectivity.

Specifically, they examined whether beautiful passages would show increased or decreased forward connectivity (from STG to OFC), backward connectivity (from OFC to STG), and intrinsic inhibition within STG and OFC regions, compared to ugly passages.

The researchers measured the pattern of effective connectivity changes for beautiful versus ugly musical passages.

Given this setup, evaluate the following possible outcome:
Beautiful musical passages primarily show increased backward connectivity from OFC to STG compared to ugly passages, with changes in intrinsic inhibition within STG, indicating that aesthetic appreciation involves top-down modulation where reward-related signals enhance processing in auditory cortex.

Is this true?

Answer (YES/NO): NO